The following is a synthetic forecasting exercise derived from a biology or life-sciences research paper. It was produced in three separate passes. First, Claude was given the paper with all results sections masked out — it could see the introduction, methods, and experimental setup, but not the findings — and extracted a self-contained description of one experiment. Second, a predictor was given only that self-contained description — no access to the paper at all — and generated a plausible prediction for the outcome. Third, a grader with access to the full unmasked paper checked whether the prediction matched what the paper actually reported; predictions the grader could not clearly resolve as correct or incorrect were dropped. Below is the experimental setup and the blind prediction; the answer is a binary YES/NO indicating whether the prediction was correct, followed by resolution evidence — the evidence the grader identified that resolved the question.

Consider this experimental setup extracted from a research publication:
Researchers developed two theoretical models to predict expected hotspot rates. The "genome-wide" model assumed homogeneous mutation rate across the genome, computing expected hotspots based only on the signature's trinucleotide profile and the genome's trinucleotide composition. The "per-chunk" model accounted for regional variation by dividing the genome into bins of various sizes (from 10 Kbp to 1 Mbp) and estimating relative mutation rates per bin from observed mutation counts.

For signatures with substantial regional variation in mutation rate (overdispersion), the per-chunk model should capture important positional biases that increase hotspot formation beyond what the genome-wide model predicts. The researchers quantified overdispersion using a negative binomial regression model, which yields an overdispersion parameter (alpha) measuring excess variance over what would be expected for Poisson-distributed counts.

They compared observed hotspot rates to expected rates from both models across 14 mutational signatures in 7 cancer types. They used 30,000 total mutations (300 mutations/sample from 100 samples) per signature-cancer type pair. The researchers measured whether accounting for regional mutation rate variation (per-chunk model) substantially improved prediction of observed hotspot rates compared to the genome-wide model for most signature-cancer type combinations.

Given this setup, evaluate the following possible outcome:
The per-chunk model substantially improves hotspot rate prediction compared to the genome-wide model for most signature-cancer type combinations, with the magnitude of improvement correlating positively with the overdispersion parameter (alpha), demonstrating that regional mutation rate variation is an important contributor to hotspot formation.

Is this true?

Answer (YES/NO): NO